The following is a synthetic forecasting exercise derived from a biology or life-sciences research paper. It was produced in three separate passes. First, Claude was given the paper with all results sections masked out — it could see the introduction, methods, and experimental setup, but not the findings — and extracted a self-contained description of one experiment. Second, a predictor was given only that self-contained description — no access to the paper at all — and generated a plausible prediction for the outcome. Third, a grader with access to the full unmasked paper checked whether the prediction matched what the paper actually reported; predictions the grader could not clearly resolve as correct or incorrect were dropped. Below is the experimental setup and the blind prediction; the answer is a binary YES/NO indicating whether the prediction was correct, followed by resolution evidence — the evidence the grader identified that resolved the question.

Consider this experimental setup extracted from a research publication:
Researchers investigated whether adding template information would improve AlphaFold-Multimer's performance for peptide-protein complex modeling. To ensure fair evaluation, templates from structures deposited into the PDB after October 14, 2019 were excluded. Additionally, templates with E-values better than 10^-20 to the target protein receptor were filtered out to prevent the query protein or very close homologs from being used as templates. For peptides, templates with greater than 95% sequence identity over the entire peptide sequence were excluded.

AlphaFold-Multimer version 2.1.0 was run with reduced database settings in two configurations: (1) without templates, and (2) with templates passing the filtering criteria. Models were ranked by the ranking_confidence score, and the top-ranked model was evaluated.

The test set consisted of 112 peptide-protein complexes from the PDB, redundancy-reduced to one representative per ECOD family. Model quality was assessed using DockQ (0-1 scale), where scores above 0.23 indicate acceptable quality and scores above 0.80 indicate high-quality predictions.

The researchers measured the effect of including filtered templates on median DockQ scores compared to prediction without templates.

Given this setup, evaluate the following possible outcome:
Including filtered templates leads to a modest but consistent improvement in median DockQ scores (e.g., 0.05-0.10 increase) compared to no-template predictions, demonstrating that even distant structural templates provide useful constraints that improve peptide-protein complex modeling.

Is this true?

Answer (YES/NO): NO